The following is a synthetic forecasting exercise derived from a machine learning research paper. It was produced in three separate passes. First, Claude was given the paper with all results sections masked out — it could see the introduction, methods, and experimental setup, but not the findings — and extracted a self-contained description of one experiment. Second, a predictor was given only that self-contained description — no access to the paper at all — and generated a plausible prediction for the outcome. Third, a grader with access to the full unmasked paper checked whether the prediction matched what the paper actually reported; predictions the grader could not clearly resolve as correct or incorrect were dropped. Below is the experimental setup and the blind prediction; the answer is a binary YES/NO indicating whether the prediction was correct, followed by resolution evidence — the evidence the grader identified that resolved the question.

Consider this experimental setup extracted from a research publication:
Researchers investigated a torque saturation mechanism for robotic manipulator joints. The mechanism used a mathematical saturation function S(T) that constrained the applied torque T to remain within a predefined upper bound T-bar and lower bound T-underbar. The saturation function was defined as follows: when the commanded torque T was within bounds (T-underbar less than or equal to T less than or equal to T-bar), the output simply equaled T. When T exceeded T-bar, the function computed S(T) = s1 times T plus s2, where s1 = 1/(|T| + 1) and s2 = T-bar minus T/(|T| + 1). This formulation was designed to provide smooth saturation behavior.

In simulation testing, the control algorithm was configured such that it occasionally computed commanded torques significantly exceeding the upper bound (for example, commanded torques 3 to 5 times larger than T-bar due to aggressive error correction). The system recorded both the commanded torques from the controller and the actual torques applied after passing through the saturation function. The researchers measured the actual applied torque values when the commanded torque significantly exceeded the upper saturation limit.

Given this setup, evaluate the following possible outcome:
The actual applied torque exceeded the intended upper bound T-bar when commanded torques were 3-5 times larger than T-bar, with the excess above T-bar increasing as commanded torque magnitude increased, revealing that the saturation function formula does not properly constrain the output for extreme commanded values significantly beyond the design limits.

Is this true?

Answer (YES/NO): NO